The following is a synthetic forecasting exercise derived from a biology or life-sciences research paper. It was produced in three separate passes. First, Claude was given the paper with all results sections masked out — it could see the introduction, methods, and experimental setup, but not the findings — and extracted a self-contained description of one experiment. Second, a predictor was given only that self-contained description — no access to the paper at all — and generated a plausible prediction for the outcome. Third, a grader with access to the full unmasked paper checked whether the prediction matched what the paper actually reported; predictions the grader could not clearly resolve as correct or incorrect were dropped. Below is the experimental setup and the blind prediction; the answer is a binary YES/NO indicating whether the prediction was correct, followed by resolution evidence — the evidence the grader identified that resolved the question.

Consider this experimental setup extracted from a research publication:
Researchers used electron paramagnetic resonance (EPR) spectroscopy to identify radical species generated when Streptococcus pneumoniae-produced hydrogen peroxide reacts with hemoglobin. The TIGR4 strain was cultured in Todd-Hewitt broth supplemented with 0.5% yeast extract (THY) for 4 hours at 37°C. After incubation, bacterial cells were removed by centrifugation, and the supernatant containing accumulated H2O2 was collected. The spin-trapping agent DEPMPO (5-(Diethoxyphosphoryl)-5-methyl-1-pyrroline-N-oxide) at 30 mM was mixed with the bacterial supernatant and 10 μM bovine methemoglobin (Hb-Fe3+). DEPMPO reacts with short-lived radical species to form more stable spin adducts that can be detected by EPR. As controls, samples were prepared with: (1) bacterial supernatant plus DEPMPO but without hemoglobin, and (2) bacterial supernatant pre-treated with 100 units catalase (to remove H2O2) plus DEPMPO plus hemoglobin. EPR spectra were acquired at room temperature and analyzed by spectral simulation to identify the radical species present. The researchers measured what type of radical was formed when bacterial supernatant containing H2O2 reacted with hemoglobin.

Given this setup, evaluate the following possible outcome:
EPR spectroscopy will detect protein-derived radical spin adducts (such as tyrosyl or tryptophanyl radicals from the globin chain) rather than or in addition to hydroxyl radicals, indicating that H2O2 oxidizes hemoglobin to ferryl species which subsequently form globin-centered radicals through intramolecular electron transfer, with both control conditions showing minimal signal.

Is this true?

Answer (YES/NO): YES